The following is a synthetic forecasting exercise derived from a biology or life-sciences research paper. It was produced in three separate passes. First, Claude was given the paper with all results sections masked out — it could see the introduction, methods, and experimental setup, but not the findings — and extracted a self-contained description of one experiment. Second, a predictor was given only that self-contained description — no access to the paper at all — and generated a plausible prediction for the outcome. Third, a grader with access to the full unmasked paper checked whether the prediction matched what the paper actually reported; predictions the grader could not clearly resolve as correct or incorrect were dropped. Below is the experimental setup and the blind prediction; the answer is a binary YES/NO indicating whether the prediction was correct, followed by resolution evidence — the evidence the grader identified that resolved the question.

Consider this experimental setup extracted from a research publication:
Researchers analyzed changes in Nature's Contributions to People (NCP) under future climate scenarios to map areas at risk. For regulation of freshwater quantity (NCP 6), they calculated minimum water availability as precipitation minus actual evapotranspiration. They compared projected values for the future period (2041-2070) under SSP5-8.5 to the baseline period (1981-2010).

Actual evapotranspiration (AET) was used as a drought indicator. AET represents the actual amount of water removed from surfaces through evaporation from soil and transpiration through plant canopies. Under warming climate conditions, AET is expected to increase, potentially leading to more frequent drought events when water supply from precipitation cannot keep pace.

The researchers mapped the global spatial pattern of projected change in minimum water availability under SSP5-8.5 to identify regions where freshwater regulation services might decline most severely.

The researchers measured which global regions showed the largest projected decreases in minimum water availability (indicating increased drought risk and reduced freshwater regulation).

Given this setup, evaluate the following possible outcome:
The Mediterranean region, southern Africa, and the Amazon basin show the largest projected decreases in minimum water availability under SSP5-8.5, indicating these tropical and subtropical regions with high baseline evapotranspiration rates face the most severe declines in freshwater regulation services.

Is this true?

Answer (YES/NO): NO